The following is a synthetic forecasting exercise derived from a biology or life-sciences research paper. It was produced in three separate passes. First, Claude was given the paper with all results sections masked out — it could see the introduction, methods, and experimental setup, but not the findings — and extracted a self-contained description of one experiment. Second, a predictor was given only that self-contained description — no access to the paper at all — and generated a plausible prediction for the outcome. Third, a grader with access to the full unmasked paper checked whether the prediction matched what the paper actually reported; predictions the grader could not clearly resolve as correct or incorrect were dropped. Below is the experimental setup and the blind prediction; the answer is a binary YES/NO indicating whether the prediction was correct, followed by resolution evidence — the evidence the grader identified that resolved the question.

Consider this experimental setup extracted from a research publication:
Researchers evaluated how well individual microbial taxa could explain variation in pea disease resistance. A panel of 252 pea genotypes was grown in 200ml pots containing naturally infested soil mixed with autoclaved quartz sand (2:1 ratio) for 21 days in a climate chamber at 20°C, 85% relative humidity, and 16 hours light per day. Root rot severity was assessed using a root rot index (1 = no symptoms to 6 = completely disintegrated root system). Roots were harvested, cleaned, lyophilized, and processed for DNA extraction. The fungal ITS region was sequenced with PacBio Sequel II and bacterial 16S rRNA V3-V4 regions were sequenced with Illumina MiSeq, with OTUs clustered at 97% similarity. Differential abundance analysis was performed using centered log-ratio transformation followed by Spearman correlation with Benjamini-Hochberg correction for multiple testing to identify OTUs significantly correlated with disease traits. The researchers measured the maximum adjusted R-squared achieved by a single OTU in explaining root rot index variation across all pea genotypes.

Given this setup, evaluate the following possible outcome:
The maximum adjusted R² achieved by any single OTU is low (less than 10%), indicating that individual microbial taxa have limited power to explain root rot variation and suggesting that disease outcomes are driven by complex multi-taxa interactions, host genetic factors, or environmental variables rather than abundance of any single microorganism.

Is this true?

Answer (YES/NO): NO